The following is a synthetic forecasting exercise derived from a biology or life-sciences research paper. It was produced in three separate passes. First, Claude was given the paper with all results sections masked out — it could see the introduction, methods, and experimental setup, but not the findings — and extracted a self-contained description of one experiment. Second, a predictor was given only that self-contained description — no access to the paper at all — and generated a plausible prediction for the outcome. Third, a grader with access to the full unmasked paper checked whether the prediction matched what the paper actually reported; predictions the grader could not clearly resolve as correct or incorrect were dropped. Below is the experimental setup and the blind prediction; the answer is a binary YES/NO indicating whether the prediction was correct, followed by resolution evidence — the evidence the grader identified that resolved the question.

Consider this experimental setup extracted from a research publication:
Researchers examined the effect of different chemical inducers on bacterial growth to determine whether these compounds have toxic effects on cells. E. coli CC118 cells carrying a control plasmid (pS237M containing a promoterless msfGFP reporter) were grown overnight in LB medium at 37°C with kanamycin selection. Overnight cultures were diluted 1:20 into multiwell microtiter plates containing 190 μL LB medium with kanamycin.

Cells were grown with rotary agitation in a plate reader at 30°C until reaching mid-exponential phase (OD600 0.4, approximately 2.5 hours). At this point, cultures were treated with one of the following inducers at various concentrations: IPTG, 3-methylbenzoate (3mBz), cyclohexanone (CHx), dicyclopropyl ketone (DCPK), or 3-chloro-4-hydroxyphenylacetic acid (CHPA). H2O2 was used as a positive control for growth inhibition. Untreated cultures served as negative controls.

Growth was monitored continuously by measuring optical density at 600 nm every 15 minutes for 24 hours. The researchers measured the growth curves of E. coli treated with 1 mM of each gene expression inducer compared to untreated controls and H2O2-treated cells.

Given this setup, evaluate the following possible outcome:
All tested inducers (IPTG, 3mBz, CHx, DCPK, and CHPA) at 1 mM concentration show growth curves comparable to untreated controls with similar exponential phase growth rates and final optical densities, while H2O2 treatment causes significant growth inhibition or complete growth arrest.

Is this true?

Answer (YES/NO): YES